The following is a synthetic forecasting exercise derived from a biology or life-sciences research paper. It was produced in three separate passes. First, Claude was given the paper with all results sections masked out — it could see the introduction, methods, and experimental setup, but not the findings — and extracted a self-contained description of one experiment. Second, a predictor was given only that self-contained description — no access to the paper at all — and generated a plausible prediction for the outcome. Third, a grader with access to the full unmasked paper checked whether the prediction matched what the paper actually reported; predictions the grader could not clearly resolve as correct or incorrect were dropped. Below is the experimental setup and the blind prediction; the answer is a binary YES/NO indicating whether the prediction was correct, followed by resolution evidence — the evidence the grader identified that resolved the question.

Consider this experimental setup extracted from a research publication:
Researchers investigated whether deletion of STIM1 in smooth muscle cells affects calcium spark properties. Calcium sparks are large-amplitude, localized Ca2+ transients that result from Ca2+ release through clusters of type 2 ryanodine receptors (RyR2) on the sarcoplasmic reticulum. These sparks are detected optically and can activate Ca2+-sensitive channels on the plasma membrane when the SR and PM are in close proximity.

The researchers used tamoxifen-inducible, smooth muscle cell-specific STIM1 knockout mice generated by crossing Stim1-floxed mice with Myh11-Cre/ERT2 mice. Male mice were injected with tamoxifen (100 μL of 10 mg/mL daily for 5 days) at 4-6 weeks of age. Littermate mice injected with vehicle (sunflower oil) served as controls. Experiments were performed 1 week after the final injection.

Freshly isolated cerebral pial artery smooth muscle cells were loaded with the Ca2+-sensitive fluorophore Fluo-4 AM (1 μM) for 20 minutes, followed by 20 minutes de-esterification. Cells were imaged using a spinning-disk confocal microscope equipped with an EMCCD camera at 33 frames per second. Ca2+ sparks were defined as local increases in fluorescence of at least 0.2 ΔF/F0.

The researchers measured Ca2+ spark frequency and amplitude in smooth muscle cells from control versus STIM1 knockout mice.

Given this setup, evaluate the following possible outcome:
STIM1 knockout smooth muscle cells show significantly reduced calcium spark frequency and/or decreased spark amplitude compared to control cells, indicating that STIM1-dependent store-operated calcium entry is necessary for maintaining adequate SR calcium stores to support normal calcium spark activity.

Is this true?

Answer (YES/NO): NO